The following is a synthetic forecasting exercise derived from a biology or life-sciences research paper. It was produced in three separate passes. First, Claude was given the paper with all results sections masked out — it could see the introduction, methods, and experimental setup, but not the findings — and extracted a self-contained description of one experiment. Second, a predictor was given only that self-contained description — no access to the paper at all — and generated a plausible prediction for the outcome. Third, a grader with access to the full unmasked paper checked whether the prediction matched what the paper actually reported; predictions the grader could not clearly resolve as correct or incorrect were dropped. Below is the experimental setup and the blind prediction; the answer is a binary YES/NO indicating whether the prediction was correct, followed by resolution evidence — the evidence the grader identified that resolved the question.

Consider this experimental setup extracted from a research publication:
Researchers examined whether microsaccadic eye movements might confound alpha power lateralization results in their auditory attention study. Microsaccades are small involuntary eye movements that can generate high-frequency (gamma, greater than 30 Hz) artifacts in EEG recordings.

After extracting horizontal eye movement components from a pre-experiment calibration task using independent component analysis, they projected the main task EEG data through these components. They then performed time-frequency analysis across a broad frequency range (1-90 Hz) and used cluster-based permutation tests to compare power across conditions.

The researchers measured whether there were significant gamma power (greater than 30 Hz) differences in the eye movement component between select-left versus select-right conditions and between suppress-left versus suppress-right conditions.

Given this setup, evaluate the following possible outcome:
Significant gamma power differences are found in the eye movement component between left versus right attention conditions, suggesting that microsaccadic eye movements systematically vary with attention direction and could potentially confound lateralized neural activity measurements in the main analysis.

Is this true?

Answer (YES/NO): NO